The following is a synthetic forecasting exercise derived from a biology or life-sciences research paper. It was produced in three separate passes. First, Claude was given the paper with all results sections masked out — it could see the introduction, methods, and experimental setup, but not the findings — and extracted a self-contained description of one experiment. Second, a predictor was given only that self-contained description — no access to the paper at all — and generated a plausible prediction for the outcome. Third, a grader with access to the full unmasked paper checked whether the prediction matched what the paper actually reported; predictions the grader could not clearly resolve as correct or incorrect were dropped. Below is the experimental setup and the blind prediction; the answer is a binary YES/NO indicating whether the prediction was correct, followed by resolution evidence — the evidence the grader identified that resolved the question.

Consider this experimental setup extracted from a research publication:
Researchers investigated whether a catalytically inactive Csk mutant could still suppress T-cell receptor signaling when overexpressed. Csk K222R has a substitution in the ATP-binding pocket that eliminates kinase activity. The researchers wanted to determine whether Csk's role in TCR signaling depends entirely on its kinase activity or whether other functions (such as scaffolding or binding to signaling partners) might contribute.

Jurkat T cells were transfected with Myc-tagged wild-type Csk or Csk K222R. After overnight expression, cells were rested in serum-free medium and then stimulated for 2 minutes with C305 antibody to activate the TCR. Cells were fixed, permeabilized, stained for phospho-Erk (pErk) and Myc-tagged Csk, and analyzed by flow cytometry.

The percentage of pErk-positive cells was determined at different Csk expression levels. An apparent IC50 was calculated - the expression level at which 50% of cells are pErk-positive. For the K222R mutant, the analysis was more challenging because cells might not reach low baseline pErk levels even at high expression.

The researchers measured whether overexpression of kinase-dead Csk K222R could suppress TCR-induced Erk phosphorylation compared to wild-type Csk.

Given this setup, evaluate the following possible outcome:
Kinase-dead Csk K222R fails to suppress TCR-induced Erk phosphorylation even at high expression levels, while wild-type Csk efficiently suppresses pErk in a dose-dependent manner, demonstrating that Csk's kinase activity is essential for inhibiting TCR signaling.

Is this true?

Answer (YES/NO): NO